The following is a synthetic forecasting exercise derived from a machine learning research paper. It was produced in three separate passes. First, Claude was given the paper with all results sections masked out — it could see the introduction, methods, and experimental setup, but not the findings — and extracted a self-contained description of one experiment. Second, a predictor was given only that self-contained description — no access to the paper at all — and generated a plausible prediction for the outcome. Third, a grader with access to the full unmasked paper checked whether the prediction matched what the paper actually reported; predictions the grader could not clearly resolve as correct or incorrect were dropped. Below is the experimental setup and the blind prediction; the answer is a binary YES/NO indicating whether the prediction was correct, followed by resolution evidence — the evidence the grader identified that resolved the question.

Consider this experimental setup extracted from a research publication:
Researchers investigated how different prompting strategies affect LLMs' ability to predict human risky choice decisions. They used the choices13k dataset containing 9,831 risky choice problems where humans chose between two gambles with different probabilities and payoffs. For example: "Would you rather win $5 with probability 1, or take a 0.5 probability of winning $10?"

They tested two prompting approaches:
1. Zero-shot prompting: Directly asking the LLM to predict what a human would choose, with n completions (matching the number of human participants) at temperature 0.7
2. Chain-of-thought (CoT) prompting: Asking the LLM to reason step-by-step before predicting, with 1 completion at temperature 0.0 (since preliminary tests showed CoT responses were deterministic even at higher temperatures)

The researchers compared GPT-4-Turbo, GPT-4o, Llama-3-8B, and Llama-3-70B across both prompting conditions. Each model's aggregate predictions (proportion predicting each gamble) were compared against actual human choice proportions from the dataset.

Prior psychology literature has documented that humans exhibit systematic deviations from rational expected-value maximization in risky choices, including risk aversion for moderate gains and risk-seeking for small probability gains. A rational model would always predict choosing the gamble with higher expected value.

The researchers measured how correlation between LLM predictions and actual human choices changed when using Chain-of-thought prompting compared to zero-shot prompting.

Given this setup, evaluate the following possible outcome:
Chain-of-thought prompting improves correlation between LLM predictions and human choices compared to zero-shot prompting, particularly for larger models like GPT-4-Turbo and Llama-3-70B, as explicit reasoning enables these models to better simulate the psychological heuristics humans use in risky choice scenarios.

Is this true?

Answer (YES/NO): NO